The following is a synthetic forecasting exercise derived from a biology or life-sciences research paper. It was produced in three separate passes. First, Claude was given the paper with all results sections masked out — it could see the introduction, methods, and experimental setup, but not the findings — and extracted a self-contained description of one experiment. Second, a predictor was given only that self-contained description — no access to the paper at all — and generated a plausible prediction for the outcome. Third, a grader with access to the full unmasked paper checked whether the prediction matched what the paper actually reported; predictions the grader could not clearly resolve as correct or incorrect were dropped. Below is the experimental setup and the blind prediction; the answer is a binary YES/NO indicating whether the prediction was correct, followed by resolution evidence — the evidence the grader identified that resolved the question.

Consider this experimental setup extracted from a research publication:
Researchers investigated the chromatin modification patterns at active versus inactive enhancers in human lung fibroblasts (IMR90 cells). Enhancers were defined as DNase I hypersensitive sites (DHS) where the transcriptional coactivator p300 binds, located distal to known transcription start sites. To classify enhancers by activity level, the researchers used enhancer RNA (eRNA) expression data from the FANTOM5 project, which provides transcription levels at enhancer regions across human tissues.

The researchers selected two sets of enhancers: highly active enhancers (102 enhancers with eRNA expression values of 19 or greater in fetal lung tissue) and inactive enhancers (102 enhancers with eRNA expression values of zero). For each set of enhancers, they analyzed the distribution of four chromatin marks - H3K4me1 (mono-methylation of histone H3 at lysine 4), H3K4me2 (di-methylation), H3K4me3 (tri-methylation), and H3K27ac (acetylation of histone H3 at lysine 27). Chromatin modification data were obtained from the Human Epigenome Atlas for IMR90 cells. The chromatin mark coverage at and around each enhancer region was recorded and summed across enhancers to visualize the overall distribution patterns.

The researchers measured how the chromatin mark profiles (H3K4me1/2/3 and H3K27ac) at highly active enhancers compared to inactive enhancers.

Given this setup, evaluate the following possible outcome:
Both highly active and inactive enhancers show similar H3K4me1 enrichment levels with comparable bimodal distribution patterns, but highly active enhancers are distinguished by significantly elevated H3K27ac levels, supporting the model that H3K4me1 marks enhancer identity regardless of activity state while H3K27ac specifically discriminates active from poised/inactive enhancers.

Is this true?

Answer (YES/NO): NO